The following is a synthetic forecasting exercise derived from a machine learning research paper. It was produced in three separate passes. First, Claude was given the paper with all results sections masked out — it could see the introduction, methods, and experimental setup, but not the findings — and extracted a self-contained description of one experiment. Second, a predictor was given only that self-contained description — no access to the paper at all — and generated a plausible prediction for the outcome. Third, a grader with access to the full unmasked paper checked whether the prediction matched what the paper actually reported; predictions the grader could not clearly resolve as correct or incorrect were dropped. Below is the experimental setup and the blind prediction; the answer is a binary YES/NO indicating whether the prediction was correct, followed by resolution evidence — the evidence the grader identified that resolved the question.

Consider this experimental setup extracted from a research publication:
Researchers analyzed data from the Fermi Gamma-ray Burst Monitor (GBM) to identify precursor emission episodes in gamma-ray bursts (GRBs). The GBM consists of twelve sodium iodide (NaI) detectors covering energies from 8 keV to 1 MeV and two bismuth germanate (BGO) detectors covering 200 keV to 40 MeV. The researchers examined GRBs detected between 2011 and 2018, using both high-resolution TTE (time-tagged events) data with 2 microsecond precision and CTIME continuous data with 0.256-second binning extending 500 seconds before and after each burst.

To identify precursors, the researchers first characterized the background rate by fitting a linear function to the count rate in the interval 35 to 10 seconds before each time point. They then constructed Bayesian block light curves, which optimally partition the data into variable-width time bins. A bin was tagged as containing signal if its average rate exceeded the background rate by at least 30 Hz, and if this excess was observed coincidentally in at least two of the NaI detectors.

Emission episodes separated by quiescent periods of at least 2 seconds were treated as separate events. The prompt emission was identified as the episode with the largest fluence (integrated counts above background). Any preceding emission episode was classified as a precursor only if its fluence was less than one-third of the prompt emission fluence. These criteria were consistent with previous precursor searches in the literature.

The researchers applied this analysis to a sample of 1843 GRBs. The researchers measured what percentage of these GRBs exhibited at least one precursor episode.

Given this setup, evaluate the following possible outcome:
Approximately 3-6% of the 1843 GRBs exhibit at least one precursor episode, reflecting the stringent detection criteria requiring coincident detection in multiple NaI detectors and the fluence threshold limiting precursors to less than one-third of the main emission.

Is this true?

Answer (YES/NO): NO